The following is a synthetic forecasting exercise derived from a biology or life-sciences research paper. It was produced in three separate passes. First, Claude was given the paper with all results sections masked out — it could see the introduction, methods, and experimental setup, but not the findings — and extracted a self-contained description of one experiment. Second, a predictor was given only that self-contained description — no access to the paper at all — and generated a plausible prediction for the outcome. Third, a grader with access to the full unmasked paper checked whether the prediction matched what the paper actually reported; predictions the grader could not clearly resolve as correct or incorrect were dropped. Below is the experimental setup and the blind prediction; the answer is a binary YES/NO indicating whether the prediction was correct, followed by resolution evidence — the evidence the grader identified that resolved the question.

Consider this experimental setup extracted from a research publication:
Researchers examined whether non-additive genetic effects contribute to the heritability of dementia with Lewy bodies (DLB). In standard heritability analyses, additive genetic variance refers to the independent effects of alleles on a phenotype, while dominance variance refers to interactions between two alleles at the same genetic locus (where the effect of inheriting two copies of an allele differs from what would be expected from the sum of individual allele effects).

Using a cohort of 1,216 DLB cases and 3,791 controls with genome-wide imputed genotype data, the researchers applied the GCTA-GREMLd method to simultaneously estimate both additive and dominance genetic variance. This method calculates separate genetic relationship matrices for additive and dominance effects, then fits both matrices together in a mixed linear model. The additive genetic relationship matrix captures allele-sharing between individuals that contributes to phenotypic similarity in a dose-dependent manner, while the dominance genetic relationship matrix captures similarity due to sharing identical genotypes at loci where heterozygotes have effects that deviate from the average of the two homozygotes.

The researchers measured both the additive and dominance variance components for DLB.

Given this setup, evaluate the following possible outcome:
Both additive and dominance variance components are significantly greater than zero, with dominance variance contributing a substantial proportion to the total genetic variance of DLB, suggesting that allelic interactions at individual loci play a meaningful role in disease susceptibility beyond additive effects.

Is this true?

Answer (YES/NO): NO